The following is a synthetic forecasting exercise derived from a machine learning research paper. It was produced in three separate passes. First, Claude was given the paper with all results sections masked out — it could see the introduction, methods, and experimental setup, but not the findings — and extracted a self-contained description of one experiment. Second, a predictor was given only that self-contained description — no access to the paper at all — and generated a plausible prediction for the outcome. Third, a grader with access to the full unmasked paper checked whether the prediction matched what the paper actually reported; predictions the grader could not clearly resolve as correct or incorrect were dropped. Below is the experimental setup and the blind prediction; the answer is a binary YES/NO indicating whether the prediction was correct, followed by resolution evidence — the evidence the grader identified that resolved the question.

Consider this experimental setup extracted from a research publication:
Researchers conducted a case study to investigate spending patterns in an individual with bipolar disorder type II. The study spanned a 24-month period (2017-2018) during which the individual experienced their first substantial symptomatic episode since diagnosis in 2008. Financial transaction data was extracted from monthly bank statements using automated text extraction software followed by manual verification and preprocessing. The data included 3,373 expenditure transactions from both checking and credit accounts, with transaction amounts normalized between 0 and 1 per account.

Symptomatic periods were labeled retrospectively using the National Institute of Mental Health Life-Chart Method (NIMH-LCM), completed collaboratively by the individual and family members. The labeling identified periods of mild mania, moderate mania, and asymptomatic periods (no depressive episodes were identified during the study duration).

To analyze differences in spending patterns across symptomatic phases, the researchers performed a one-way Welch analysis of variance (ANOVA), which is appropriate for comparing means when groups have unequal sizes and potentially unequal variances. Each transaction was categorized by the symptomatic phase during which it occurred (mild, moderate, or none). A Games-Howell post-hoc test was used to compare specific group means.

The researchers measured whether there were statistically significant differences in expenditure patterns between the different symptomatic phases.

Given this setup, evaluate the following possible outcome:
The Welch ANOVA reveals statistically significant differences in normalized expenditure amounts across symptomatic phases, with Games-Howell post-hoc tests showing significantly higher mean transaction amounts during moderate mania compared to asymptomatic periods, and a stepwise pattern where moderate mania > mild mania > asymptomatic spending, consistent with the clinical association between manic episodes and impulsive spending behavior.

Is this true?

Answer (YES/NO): NO